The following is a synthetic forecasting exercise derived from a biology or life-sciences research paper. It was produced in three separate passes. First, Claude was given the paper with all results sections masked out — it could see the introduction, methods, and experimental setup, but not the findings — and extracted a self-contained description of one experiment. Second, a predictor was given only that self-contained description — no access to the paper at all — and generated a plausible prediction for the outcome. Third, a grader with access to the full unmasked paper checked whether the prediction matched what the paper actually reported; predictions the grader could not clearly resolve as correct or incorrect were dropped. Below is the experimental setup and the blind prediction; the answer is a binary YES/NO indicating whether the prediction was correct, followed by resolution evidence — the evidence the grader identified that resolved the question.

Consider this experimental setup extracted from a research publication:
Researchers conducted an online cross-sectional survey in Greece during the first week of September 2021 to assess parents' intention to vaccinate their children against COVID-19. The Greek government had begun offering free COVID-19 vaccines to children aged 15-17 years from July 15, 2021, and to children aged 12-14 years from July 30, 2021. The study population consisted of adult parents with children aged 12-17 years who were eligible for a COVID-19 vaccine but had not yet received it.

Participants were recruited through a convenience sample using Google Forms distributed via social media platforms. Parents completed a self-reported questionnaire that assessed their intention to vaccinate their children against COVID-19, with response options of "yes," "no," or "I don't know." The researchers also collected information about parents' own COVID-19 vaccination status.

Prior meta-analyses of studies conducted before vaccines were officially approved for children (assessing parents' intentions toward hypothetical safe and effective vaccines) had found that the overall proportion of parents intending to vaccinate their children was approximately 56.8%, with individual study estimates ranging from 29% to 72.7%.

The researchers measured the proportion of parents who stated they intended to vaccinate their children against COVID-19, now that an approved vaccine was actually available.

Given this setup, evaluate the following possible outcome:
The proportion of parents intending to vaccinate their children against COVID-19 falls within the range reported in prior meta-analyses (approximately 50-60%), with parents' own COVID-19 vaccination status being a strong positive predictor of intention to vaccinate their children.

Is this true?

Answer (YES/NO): NO